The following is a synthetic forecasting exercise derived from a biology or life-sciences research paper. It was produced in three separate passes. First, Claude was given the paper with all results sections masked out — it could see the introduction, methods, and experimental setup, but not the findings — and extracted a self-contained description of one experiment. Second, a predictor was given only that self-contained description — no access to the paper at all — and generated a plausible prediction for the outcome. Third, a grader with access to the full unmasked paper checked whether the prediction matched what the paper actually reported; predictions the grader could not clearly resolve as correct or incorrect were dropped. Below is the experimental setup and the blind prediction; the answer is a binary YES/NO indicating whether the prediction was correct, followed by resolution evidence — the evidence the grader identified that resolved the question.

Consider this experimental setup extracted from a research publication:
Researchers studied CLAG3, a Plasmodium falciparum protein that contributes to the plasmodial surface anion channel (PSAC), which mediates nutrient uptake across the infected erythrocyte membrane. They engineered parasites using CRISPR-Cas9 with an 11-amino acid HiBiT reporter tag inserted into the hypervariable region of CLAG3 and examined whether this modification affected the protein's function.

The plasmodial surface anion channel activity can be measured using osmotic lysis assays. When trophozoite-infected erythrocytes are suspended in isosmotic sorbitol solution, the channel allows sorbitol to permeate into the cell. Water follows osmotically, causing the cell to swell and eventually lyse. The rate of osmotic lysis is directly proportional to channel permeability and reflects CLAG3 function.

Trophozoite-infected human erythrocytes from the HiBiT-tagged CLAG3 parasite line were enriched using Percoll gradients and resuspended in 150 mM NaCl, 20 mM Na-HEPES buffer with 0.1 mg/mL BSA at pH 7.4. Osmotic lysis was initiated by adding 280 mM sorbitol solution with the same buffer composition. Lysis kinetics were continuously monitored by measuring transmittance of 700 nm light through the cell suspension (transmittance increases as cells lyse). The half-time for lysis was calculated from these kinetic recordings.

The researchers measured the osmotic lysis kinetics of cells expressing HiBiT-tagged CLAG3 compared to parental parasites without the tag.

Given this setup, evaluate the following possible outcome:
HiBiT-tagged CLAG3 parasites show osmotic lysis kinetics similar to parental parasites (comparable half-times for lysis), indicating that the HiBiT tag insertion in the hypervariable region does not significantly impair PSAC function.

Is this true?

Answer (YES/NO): NO